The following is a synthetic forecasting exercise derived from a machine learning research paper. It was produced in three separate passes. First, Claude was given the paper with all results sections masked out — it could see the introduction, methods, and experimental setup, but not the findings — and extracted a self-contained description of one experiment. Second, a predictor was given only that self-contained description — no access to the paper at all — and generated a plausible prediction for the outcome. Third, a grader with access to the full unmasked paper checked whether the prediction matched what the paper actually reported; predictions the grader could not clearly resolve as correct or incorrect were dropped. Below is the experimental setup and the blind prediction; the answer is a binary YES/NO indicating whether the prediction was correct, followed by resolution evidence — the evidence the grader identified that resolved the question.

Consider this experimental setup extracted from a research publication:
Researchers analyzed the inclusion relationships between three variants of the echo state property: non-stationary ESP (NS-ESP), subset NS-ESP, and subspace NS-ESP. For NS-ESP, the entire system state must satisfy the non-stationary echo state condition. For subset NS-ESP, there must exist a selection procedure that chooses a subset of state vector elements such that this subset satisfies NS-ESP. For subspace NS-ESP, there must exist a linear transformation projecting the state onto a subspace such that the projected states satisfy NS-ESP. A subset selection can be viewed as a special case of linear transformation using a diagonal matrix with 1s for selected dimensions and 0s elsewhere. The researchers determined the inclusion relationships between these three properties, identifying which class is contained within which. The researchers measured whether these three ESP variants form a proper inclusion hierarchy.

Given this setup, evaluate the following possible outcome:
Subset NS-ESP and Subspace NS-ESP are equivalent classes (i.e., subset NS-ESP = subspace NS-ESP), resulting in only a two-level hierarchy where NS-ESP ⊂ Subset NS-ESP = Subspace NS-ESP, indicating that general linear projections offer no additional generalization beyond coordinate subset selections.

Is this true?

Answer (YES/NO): NO